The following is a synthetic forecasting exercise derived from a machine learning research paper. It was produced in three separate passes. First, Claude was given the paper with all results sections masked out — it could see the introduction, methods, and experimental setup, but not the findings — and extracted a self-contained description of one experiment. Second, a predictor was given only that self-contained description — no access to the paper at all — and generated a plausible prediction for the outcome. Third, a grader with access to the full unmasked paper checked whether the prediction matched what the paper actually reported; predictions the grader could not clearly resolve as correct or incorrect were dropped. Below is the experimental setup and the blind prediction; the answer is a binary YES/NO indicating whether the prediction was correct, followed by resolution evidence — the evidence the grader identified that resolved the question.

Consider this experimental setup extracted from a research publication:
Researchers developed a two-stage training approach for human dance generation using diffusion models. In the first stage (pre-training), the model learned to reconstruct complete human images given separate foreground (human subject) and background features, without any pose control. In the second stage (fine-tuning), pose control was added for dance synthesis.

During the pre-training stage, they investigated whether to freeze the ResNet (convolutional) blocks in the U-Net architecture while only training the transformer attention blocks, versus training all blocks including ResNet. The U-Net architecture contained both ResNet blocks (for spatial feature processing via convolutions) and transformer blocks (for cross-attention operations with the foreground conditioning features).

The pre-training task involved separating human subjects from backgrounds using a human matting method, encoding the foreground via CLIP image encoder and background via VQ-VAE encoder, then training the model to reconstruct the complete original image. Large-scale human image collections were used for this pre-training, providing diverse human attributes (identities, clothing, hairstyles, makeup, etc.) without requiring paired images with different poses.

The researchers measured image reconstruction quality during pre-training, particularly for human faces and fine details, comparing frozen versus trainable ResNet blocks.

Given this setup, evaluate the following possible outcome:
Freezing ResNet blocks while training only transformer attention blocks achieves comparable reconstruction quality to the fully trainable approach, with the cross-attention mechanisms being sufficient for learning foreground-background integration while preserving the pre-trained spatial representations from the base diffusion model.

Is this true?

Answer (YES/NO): NO